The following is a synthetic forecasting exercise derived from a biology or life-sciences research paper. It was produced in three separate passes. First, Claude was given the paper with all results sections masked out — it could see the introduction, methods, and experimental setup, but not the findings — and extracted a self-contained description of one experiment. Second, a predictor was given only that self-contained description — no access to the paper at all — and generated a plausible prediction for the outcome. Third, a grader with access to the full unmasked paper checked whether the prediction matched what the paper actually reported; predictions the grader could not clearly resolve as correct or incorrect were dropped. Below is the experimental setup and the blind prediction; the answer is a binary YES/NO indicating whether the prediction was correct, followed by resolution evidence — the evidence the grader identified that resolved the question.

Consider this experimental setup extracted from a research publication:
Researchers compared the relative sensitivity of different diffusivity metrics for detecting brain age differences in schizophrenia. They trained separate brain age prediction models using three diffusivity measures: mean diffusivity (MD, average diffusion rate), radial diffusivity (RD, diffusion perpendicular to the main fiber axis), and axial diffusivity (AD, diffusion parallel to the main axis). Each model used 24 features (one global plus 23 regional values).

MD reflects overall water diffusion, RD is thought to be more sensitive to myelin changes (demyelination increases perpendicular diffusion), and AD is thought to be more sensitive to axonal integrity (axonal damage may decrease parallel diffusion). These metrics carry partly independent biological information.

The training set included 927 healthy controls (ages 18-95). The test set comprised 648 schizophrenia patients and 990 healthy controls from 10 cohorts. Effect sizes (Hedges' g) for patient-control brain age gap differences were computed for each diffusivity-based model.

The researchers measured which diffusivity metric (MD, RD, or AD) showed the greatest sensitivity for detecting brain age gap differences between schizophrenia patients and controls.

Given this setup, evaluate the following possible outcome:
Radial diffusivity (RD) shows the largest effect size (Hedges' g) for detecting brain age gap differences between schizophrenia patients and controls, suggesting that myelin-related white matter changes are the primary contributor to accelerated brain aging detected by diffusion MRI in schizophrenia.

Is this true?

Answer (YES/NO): NO